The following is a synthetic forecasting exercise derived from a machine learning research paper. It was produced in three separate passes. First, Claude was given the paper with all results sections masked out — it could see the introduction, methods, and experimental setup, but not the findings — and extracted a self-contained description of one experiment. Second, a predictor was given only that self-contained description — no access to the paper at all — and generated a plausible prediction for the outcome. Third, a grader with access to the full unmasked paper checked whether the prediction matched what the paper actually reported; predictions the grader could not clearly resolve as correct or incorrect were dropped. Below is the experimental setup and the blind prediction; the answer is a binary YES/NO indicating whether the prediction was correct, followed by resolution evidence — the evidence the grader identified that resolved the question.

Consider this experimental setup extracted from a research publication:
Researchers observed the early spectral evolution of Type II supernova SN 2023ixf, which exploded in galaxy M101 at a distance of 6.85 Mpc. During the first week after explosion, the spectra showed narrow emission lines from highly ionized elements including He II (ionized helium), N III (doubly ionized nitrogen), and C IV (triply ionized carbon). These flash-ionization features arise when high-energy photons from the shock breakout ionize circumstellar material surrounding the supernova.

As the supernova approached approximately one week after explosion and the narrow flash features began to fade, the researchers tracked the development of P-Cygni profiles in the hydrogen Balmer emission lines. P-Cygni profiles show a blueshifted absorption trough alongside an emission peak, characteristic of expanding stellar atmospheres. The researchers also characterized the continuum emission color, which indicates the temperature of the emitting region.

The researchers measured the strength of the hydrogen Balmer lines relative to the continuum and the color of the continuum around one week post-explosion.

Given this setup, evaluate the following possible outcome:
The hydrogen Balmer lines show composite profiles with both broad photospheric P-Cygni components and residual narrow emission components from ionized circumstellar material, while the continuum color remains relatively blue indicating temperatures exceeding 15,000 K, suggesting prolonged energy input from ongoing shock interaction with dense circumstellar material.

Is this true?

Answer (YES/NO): NO